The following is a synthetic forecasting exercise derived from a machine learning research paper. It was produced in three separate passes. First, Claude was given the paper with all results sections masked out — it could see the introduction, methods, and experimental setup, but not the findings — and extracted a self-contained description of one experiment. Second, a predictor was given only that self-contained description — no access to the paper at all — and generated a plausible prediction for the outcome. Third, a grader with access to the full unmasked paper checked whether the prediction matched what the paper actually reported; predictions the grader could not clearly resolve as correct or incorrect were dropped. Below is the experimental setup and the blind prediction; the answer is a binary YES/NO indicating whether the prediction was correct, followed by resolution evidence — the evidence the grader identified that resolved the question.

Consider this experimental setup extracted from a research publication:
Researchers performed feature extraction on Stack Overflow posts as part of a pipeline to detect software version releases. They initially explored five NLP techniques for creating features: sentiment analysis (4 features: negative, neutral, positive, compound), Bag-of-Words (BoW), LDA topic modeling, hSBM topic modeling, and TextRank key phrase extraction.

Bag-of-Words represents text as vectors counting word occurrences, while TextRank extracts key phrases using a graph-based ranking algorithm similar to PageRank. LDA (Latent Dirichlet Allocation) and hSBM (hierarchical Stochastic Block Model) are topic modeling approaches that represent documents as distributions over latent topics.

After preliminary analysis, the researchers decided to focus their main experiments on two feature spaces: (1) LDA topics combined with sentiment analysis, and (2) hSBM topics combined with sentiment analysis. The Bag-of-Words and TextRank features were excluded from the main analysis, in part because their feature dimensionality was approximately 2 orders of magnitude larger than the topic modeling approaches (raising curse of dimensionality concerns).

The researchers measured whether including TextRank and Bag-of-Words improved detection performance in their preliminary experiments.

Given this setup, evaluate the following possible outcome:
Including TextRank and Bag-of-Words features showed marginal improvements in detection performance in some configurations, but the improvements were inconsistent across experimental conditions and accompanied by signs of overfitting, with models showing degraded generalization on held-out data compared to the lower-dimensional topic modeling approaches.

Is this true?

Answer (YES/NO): NO